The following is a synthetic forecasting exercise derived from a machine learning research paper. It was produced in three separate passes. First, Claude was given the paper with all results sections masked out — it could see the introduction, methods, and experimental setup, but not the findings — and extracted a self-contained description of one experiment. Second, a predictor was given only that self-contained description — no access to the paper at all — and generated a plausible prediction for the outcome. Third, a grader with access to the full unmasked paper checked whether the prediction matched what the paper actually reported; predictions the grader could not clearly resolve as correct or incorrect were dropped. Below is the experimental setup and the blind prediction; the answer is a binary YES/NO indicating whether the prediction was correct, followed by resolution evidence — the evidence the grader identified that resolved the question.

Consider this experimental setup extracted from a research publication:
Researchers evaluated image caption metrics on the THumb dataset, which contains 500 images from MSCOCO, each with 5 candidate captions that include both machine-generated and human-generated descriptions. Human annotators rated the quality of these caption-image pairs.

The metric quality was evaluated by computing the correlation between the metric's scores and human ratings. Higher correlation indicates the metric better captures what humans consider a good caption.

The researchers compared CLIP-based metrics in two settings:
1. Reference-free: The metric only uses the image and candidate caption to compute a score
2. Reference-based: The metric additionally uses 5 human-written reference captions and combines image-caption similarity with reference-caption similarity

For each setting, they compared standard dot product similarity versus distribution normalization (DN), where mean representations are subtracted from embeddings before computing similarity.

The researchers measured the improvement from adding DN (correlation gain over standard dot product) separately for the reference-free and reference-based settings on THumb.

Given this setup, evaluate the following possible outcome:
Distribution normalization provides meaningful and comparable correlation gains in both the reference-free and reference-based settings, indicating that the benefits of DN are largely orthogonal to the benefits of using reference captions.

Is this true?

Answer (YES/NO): NO